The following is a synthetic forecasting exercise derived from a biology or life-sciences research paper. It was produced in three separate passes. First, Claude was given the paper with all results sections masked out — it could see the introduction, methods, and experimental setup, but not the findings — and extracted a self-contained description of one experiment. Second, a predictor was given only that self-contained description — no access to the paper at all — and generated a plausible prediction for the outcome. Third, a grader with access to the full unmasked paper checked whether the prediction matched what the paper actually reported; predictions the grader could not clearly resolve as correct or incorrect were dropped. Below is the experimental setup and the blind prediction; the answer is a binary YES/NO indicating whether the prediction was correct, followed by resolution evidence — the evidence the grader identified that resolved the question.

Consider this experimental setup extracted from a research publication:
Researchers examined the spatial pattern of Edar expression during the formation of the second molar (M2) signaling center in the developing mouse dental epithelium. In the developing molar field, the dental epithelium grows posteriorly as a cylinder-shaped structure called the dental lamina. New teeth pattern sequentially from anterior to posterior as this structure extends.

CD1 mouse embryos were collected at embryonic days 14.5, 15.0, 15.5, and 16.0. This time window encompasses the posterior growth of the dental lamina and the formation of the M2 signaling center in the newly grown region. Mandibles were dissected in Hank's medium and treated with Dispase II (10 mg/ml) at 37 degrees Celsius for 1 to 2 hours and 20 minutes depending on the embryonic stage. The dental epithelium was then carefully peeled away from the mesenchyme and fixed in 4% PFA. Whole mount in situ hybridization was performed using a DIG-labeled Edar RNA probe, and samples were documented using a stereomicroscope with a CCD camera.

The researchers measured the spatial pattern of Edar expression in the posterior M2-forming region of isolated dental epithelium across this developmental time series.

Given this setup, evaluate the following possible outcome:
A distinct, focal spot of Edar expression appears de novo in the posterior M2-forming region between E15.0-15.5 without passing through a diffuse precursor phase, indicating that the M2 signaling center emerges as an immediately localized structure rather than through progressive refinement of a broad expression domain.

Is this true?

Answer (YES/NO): NO